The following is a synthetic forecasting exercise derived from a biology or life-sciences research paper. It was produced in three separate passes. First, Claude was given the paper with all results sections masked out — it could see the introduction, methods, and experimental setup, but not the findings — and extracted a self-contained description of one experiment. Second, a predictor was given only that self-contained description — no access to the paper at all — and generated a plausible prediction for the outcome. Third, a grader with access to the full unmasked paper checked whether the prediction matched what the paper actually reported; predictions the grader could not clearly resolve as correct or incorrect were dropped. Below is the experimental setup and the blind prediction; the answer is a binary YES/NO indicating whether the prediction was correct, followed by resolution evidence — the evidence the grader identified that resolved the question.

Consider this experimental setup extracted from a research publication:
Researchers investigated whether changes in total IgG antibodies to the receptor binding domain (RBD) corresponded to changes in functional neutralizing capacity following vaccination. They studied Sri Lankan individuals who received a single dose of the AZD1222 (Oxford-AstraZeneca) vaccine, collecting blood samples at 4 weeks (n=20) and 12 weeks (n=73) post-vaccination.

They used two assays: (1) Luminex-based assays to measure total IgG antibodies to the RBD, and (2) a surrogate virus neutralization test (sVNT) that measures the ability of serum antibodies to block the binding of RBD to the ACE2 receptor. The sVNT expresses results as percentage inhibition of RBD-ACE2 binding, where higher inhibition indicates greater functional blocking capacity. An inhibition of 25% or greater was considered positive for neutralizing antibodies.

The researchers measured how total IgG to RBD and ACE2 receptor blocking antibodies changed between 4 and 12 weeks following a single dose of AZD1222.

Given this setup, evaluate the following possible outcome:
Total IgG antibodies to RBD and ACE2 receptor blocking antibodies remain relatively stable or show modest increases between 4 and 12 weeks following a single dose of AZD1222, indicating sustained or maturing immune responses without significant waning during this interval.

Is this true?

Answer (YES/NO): NO